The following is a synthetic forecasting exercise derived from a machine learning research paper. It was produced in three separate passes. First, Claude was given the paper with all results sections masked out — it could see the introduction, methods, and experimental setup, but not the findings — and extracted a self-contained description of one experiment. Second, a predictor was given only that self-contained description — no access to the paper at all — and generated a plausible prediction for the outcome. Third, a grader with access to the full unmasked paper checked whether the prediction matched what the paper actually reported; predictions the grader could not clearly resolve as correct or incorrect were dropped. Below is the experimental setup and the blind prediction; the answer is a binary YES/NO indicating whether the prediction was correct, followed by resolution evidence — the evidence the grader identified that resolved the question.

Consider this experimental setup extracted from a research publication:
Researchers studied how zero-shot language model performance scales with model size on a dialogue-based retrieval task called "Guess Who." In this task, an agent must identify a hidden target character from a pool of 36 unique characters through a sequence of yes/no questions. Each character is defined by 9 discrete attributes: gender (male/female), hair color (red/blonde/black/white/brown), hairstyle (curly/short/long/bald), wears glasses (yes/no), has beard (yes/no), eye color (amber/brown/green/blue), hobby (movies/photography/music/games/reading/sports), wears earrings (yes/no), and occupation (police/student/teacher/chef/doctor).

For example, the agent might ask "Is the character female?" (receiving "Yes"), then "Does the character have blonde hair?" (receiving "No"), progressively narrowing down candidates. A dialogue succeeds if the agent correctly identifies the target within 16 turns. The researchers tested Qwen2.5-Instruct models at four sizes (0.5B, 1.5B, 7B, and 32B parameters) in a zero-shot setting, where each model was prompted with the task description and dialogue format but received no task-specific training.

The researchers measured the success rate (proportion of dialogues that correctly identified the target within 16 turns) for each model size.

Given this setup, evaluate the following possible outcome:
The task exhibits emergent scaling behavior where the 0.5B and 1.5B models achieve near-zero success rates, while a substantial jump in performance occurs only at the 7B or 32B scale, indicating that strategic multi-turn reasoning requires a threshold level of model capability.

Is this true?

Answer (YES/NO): YES